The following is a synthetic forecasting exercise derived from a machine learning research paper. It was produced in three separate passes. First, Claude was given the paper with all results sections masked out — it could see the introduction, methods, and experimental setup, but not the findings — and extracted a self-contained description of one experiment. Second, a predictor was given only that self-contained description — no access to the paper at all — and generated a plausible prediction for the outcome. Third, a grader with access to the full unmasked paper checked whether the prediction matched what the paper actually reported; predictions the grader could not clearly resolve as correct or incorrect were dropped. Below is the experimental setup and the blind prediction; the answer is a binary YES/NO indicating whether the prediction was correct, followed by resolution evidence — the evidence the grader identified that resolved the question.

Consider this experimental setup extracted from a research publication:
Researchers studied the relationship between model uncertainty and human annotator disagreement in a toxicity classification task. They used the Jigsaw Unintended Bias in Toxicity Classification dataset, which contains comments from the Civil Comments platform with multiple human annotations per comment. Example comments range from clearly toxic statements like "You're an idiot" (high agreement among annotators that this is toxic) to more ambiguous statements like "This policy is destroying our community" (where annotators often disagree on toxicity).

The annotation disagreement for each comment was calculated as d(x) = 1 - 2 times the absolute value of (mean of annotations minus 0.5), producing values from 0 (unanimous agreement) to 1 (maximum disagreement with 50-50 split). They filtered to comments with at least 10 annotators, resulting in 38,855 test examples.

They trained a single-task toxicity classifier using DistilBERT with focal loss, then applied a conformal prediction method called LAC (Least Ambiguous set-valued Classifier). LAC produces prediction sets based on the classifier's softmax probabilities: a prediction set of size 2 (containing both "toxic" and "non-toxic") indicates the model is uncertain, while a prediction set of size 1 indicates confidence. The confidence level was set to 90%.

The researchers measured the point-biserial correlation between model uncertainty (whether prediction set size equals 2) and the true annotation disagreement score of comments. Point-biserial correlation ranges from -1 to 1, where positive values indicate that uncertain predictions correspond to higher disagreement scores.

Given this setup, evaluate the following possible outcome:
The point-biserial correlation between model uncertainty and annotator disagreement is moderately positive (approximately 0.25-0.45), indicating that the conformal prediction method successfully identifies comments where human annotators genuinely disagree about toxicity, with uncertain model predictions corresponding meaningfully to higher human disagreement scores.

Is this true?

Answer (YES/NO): YES